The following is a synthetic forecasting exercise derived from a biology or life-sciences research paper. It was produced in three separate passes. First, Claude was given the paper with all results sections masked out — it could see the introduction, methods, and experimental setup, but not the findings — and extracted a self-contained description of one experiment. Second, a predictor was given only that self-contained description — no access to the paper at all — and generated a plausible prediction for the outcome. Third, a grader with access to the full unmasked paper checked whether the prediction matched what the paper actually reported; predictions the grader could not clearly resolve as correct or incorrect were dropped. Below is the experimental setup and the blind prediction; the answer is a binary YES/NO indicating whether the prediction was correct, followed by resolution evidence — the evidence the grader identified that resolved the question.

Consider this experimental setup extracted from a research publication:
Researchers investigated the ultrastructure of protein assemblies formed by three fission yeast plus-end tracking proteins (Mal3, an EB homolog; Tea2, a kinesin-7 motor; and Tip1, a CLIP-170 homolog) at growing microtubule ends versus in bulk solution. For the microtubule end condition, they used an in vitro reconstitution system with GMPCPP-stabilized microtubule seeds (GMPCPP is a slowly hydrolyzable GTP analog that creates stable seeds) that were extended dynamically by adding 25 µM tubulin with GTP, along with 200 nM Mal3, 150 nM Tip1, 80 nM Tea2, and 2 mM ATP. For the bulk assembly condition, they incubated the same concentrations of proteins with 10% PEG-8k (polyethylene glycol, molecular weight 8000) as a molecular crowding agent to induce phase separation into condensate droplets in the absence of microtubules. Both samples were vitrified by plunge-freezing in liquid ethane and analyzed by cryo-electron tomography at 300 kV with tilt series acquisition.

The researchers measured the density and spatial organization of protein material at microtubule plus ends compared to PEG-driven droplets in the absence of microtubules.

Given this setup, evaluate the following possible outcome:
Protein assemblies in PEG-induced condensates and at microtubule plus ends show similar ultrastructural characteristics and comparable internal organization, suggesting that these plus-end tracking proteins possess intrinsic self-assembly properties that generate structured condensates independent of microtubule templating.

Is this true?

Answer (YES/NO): NO